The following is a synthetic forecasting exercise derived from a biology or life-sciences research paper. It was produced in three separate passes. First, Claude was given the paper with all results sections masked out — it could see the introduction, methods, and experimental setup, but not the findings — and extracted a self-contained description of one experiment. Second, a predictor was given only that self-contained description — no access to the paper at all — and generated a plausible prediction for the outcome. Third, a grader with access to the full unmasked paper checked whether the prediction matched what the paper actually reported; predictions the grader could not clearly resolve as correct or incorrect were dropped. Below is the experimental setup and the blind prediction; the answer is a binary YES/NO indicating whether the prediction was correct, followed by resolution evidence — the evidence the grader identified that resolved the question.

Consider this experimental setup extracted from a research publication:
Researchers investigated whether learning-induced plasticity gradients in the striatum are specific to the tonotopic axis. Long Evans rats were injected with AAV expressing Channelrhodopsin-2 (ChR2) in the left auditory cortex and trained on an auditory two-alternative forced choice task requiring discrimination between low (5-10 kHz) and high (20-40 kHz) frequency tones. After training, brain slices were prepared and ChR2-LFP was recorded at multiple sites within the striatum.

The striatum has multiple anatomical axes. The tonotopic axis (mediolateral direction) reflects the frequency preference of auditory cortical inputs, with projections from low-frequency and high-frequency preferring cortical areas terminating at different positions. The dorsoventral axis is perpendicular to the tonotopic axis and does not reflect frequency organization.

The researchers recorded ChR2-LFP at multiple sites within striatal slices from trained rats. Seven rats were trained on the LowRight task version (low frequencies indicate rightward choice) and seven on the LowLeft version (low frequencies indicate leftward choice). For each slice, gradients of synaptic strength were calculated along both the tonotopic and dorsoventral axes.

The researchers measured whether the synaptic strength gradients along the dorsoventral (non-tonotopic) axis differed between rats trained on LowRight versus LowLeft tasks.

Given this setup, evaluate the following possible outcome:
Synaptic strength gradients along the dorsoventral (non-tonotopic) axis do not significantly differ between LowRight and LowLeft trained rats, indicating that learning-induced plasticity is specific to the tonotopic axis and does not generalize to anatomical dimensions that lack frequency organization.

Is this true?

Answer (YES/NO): YES